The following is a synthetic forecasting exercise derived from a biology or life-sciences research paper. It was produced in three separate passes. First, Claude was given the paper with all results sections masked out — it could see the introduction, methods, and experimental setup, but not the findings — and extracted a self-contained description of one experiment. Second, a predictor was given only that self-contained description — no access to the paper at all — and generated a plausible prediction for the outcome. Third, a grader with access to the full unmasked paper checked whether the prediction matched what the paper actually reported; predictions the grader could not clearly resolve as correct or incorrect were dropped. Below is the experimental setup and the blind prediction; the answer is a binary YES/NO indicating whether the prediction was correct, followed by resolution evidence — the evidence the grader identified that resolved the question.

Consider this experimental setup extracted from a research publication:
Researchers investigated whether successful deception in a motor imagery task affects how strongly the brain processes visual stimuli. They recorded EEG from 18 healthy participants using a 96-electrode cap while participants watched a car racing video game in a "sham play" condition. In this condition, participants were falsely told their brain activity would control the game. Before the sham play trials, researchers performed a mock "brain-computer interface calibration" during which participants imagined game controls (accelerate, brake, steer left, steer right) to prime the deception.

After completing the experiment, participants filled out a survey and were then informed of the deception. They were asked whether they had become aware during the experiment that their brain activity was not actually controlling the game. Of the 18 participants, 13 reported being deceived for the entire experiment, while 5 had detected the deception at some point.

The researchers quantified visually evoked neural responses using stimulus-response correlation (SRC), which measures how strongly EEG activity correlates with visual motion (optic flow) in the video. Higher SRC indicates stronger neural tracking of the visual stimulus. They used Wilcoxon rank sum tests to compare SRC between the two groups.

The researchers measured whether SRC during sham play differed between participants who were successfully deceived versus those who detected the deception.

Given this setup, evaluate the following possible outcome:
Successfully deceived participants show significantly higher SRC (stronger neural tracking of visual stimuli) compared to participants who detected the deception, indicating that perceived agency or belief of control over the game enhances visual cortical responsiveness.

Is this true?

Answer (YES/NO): YES